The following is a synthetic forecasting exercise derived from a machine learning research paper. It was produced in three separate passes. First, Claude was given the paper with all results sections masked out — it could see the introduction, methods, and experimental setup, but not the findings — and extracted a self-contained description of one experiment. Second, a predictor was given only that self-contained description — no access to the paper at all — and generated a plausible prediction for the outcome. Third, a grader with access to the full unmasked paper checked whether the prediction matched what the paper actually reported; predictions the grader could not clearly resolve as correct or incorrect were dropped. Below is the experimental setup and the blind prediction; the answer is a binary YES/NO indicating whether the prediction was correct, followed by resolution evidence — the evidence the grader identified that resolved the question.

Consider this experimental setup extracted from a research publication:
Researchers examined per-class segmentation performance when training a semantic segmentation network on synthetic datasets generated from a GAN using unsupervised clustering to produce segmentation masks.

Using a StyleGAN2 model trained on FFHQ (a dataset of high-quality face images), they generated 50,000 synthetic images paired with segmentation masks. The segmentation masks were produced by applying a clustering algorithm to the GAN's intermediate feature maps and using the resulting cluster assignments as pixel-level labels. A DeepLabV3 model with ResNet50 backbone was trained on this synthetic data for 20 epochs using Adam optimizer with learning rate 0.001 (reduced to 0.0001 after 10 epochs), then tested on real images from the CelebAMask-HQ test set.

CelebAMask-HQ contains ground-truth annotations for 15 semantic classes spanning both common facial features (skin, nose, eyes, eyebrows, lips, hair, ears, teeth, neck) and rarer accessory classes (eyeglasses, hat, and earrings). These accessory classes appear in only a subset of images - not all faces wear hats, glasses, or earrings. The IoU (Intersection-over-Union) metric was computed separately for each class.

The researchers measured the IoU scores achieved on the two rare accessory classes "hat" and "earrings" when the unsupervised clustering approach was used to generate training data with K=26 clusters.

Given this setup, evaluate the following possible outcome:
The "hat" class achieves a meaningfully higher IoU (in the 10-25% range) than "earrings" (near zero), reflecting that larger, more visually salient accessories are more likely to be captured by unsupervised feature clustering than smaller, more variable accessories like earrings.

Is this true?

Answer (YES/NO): NO